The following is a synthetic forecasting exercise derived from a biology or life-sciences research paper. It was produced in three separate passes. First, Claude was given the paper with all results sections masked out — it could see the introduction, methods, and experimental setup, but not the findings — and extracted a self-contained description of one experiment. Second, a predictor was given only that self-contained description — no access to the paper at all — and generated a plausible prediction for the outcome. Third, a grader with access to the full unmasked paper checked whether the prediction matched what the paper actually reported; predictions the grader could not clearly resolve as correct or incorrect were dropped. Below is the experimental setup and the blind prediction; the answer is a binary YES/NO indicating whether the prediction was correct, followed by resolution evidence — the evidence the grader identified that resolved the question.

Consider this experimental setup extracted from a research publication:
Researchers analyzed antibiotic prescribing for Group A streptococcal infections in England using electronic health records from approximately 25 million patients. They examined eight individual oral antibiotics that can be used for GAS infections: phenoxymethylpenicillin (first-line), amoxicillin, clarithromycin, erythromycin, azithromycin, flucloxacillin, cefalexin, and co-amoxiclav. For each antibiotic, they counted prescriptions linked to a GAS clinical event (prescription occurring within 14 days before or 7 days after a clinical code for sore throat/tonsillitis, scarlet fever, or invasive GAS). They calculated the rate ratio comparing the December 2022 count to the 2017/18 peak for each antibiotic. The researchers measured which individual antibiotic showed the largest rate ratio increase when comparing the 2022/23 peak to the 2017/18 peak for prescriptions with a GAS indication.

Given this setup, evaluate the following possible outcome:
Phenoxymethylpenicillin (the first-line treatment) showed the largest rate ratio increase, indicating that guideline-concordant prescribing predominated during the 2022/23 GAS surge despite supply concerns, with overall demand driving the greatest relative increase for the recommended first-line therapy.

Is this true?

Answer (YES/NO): NO